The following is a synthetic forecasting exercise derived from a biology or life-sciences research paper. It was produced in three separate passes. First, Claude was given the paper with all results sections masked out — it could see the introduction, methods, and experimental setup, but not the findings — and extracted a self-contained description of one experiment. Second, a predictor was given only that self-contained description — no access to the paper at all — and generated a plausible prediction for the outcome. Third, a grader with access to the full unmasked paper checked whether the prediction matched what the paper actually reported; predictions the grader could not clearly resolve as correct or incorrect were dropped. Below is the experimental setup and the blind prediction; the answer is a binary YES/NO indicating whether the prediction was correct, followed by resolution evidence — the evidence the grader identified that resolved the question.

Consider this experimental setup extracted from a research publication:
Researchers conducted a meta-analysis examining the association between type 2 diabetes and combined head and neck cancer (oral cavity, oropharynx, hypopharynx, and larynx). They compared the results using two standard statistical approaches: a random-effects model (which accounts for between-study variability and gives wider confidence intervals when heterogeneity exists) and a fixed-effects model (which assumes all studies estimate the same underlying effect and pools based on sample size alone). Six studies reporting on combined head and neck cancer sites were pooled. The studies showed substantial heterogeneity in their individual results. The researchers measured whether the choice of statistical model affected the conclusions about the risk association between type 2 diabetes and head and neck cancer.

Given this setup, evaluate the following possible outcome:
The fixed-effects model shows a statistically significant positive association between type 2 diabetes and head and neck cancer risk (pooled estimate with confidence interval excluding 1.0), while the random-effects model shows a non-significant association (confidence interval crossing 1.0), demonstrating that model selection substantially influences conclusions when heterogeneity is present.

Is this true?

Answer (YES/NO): YES